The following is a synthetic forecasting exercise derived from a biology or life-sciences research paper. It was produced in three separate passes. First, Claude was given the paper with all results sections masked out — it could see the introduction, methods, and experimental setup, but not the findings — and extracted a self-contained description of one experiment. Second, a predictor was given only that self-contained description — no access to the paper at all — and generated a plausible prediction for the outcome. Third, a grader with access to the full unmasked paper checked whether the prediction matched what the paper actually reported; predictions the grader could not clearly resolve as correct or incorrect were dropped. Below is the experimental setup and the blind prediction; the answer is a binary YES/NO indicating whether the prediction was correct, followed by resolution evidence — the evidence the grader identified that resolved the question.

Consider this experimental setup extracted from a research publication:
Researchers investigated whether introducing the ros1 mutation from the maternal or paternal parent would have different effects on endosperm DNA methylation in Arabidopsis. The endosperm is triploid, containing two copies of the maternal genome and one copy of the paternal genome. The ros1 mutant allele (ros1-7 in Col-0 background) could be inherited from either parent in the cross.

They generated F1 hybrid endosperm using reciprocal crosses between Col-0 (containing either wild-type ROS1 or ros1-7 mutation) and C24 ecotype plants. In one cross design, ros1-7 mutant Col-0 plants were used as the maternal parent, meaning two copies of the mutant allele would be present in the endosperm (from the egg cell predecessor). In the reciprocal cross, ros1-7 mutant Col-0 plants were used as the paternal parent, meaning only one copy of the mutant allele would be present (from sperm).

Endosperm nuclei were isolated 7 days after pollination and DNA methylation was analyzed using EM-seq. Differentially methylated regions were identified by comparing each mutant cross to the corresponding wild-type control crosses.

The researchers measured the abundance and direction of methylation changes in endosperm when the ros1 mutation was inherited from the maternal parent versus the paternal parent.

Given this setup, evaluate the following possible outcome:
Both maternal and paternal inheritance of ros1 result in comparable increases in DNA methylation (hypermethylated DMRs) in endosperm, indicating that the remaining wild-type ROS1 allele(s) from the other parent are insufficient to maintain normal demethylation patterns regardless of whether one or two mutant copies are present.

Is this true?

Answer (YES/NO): NO